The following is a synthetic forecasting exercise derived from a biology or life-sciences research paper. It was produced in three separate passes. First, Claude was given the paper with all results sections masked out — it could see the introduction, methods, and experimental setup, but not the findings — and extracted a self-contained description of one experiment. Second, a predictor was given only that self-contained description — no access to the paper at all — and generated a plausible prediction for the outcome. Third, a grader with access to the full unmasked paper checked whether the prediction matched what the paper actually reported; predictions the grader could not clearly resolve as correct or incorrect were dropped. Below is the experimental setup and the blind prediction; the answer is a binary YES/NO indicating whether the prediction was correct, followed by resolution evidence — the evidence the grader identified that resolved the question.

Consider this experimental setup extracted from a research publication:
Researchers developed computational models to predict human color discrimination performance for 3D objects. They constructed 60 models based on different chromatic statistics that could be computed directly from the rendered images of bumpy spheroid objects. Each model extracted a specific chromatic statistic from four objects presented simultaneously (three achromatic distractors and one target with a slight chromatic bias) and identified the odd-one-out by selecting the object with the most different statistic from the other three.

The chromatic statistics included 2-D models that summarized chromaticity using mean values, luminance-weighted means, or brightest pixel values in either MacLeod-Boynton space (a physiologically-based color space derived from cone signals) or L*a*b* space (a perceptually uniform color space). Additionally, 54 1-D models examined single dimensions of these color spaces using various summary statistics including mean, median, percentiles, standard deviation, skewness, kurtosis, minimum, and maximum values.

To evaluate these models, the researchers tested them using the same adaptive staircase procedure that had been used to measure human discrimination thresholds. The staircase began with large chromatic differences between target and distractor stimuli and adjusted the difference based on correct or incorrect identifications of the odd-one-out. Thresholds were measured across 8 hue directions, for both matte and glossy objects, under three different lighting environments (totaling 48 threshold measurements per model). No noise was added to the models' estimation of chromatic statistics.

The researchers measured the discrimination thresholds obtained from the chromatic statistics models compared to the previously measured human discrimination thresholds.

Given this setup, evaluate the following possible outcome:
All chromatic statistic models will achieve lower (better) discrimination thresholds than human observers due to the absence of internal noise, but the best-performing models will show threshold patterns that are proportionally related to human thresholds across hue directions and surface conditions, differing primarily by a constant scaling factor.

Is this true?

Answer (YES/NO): NO